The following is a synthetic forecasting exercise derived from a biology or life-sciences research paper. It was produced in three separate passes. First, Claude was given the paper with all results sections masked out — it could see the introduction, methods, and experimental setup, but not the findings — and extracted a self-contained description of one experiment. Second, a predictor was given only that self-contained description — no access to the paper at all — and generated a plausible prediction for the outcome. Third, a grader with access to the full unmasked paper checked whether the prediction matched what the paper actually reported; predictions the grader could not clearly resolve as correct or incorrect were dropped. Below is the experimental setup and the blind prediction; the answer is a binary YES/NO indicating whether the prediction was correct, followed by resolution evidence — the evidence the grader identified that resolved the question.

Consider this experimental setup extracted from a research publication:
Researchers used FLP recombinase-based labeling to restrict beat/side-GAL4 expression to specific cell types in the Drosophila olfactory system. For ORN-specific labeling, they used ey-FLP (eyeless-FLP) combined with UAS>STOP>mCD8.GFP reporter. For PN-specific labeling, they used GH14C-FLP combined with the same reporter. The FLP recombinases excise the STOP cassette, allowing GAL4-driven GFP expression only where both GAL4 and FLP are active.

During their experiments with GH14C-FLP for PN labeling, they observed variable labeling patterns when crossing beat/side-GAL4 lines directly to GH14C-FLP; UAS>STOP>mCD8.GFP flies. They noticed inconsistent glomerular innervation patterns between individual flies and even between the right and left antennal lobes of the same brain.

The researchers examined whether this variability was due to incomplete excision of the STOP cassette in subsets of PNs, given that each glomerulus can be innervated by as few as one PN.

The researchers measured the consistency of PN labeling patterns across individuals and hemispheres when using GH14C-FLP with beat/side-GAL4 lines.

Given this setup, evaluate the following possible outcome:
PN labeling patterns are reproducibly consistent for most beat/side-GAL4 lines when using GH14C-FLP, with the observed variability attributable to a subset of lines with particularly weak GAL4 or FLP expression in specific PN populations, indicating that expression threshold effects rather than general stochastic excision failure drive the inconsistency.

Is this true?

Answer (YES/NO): NO